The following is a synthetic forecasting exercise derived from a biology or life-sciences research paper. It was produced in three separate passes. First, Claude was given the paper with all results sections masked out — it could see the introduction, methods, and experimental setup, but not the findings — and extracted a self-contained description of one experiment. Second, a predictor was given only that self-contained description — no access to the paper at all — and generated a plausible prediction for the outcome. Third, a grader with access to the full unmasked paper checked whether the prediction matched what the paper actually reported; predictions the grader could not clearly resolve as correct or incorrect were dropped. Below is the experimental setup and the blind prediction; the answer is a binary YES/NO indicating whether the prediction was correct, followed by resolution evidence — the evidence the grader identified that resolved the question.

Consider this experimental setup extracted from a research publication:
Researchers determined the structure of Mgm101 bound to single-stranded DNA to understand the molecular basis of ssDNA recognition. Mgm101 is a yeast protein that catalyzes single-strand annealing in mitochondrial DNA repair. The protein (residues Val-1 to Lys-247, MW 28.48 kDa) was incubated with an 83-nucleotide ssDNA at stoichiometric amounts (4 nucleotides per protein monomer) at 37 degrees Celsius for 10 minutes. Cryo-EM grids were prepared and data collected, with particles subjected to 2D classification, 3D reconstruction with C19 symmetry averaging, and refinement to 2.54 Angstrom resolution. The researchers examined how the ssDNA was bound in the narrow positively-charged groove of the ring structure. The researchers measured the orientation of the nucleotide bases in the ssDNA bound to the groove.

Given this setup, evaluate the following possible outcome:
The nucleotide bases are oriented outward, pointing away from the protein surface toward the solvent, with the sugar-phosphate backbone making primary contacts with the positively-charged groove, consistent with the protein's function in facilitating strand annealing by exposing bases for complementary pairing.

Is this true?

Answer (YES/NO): YES